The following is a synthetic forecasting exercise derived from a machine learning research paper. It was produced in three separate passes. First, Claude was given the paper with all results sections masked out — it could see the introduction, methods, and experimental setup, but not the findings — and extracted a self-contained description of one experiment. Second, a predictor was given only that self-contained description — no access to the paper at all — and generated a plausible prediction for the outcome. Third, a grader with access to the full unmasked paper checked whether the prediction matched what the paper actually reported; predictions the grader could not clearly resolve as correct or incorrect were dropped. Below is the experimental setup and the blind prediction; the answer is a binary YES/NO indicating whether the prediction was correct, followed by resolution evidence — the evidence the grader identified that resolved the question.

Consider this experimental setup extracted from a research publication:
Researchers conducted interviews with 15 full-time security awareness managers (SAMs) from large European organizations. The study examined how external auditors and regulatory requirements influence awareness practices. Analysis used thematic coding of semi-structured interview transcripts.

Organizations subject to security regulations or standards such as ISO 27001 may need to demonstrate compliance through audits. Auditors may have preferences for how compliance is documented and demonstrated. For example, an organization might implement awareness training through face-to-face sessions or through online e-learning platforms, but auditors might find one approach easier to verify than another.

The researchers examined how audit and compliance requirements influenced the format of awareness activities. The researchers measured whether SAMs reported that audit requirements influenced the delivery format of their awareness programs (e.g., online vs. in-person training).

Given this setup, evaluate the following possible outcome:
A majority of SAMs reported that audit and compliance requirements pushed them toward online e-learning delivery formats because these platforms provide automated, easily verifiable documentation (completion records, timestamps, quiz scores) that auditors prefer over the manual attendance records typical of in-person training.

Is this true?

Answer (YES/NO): NO